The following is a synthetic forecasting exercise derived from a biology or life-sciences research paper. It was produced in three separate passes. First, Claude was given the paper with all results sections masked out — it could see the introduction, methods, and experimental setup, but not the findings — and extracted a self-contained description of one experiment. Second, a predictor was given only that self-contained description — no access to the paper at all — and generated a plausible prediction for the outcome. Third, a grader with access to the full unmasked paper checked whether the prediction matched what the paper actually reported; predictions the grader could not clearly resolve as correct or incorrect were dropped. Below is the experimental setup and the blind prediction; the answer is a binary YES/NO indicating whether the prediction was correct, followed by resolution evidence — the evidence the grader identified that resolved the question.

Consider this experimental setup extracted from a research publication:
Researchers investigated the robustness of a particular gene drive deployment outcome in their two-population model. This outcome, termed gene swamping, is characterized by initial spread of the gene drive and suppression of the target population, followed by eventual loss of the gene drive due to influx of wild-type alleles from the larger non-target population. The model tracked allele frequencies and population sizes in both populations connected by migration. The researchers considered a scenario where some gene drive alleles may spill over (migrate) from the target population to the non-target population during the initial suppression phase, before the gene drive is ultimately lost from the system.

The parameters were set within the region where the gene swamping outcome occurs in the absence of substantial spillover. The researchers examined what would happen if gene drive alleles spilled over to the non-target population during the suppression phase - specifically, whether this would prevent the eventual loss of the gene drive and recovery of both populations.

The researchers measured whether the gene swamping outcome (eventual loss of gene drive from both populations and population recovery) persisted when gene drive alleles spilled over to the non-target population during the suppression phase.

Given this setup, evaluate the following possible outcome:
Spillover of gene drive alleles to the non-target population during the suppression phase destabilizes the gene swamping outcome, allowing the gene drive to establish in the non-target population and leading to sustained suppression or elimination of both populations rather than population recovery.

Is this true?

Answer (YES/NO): NO